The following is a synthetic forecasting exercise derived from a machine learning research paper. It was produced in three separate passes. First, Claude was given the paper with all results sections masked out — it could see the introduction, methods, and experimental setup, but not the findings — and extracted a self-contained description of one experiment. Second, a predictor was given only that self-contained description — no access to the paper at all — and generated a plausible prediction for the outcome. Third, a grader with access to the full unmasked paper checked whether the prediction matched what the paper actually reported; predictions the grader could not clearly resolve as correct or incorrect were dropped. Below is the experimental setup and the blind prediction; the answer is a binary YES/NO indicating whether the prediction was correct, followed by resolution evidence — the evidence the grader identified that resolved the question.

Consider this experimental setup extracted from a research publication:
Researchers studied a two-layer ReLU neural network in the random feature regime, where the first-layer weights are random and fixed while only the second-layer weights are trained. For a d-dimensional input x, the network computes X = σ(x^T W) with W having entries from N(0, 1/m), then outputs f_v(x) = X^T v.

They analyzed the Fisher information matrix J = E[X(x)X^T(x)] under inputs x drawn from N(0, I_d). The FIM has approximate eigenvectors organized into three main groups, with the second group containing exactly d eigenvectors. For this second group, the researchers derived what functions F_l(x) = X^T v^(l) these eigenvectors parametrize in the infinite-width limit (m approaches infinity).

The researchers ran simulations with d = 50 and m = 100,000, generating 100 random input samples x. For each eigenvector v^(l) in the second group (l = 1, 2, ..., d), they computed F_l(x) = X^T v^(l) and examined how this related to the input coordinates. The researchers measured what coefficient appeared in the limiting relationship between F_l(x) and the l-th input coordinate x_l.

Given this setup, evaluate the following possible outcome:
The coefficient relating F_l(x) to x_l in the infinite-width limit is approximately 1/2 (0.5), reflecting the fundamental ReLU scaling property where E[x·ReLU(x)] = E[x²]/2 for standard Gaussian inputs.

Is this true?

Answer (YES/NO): YES